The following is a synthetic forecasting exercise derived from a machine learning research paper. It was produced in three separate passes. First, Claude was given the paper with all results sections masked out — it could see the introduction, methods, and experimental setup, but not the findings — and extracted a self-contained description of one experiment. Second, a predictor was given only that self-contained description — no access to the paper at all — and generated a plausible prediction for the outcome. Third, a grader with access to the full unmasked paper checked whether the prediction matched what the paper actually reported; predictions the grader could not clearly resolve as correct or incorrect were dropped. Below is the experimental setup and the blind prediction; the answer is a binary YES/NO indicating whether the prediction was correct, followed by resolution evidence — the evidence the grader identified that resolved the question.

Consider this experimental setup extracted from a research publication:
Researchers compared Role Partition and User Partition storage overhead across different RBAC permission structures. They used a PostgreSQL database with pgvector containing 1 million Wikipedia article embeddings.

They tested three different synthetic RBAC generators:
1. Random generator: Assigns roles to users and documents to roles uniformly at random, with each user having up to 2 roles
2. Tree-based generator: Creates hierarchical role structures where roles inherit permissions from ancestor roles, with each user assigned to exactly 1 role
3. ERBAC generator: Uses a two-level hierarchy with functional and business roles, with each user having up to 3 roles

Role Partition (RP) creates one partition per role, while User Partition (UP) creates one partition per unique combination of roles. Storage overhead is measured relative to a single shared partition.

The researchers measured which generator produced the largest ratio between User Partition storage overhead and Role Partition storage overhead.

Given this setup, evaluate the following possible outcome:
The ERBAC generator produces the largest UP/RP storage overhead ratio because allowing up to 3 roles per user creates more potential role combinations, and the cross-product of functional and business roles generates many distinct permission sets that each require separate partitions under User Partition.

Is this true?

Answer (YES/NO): NO